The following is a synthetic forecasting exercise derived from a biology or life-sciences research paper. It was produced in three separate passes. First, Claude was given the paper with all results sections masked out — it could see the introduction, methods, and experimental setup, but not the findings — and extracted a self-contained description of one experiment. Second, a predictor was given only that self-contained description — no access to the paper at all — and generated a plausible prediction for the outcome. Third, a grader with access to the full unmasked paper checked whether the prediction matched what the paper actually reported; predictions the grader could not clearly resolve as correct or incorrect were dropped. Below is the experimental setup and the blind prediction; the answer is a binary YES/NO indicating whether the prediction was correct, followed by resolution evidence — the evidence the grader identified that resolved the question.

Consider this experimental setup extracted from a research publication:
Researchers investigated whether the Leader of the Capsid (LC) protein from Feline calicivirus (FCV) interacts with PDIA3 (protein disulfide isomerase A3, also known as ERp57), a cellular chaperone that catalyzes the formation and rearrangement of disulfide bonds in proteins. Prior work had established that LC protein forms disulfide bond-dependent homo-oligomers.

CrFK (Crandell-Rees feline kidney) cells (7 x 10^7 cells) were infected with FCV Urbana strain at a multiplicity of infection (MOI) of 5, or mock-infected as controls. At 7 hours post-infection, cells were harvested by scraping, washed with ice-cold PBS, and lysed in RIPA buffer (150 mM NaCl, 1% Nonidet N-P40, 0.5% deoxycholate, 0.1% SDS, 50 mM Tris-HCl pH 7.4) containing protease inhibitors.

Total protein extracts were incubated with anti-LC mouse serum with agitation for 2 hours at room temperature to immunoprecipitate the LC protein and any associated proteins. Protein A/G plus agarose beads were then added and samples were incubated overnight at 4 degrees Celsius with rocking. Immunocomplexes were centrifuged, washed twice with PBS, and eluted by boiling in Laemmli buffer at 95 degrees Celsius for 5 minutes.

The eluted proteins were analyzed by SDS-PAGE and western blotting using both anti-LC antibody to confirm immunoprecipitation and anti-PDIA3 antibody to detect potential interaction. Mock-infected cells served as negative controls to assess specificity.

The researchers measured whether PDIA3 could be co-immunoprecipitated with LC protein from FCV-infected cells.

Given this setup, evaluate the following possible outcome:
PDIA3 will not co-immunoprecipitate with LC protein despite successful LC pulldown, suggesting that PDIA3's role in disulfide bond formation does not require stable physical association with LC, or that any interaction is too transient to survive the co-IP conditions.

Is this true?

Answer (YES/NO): NO